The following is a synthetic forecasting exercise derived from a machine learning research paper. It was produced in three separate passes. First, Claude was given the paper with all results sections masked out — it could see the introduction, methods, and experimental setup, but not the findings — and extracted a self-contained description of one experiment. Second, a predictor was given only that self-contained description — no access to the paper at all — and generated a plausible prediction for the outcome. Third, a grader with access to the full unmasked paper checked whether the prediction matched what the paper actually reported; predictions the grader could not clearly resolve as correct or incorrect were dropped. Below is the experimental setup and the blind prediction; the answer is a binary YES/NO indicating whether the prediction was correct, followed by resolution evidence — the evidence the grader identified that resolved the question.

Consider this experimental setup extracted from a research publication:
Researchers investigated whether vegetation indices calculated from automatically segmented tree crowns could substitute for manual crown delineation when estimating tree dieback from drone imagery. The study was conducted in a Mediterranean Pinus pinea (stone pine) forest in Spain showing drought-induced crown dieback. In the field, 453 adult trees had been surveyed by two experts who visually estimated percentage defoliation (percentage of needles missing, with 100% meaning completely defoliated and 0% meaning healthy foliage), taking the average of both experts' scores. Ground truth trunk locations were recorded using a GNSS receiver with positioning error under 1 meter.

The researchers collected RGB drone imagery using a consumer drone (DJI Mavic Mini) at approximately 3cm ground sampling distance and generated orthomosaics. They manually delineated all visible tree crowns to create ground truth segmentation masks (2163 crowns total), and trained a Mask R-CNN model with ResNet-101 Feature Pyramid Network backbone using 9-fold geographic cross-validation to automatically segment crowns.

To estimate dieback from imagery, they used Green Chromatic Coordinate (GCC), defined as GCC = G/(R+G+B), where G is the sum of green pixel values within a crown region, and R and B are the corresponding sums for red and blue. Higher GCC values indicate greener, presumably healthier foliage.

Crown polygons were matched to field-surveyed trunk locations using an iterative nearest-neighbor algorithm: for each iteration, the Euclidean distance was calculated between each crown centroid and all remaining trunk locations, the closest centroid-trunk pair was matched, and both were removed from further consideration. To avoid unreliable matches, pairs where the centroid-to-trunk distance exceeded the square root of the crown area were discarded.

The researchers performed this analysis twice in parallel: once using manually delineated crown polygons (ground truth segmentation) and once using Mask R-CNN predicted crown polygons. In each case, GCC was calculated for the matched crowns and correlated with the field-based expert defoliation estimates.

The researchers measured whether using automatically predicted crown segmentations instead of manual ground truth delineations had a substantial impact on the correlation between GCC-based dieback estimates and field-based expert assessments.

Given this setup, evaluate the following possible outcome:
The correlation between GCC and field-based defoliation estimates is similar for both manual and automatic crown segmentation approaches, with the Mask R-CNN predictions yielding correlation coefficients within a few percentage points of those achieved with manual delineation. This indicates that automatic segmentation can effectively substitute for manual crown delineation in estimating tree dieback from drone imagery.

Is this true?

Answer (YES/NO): YES